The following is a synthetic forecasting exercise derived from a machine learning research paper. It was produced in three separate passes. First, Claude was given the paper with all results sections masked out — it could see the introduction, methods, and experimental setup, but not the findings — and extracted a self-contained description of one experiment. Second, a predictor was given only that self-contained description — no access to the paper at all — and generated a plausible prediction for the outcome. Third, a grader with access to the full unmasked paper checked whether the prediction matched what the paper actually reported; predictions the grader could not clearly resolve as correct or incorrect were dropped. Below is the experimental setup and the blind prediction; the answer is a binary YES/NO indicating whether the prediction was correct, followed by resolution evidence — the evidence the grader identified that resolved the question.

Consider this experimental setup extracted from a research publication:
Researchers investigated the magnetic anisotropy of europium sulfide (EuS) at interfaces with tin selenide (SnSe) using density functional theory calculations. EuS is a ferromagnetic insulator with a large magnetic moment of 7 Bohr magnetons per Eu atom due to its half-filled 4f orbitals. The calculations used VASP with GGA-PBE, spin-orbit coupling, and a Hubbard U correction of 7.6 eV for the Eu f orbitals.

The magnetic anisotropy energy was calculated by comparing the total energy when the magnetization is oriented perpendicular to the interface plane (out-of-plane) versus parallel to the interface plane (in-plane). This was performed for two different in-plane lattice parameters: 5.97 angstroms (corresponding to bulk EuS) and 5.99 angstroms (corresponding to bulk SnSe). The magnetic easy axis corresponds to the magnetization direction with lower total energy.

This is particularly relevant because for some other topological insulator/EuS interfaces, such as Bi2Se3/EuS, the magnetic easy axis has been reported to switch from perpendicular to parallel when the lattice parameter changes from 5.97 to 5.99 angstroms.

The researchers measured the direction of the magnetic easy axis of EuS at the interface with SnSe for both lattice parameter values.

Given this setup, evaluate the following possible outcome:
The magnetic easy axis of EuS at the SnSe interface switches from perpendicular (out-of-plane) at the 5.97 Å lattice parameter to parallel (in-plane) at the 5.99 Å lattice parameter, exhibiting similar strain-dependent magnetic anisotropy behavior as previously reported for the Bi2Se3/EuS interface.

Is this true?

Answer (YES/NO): NO